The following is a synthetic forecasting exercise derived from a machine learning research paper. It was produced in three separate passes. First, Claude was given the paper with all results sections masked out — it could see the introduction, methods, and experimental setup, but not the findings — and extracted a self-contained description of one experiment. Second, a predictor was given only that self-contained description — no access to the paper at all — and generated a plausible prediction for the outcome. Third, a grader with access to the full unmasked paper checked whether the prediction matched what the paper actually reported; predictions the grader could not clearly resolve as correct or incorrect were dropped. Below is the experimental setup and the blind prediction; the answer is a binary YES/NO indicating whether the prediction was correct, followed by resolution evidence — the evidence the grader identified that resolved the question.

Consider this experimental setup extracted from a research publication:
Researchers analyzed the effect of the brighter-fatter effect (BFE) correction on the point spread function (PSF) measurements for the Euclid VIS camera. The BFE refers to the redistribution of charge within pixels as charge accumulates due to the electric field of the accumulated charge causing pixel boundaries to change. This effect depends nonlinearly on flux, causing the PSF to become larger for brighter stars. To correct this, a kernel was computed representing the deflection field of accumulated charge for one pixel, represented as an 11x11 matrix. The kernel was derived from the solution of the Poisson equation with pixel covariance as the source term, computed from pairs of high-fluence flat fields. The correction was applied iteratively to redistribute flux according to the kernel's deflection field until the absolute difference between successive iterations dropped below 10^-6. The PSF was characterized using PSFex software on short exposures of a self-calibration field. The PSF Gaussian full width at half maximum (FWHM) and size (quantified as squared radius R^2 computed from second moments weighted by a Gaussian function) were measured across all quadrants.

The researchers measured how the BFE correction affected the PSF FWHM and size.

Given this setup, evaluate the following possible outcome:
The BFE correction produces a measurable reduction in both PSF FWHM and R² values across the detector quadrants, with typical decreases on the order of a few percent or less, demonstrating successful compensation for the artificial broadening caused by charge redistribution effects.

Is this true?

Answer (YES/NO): NO